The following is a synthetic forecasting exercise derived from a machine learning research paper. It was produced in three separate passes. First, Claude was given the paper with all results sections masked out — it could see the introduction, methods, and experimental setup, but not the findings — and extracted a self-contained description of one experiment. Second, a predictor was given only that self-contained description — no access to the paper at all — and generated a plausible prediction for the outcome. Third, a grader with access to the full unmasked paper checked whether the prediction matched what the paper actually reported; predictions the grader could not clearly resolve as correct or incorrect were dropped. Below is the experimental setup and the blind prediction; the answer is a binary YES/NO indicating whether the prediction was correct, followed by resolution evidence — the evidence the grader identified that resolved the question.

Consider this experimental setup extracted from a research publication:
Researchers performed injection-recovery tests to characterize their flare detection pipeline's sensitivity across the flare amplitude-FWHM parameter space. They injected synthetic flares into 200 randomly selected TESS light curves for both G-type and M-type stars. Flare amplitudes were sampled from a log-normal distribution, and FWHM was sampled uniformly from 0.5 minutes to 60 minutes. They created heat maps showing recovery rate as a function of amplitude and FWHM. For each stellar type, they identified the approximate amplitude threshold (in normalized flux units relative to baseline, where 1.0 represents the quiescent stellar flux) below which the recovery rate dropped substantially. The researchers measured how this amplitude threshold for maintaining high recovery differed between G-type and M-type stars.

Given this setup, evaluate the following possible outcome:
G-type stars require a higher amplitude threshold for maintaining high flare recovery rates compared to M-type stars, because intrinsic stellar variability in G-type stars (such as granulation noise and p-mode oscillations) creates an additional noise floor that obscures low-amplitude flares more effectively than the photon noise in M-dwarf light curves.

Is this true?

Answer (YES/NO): NO